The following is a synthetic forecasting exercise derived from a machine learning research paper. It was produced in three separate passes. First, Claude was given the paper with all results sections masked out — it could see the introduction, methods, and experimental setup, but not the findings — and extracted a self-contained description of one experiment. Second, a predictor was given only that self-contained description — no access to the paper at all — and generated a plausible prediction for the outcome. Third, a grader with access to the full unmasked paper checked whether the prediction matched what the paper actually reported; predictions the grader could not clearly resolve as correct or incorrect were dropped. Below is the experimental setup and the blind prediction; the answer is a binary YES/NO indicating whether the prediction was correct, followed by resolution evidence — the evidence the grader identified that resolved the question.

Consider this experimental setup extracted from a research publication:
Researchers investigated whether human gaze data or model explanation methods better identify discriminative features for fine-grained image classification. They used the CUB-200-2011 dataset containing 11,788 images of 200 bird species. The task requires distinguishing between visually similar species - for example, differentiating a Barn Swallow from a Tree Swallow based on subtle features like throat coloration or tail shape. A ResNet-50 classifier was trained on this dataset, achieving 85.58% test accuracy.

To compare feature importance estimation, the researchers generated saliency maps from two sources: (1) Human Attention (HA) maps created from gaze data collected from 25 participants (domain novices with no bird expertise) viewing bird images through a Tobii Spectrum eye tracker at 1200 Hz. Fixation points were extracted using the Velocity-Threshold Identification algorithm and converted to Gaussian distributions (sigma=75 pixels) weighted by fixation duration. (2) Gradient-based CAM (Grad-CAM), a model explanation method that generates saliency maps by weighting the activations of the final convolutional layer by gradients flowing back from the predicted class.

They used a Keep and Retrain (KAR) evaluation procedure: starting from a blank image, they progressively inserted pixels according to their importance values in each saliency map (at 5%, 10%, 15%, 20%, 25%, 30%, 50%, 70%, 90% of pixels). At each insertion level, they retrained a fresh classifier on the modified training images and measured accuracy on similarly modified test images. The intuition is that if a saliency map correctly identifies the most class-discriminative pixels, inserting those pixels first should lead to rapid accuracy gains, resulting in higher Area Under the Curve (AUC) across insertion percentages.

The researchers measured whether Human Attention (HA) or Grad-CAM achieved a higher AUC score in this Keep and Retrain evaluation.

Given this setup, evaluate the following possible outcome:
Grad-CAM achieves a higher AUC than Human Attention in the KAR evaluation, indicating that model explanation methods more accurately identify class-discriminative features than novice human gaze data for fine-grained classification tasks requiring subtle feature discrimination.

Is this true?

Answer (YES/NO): NO